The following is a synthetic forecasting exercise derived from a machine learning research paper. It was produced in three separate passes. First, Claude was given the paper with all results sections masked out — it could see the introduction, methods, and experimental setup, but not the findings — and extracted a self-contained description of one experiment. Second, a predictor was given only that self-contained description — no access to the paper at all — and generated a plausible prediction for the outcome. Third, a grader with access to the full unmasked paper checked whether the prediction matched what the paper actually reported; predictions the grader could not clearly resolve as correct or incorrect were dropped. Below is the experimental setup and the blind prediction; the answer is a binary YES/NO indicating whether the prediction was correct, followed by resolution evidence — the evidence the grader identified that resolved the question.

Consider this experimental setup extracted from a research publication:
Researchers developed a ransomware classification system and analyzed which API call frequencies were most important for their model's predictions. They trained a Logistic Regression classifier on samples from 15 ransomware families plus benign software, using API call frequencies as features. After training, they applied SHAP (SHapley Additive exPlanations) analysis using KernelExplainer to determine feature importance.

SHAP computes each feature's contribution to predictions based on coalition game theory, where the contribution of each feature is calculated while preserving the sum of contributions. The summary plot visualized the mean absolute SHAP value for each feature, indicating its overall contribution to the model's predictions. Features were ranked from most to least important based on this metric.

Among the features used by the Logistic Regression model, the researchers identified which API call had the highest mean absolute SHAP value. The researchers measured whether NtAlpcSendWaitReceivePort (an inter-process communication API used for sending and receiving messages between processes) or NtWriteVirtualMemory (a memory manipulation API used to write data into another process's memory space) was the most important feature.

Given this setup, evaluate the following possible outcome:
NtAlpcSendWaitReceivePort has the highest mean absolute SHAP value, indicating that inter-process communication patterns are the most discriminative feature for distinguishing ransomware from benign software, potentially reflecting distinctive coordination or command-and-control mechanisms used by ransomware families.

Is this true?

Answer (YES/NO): YES